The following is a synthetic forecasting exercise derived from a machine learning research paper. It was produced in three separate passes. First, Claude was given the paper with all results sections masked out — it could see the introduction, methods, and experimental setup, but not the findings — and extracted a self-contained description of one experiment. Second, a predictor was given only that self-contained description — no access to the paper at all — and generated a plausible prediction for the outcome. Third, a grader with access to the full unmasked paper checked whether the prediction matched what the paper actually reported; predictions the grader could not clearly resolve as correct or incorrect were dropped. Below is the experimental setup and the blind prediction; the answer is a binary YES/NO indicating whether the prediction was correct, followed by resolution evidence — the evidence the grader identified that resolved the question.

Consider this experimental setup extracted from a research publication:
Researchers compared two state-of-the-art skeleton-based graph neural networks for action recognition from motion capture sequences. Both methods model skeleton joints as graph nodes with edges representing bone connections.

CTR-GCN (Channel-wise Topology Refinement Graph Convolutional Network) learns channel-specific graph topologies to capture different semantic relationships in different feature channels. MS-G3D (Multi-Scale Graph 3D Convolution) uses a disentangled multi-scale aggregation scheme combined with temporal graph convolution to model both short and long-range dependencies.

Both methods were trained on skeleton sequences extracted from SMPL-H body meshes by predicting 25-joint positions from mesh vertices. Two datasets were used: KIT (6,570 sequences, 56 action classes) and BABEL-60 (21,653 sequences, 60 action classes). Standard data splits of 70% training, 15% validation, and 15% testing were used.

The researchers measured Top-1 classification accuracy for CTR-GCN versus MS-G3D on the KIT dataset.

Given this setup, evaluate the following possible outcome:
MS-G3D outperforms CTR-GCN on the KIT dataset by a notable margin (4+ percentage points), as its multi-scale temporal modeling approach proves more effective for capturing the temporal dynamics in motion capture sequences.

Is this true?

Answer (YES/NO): NO